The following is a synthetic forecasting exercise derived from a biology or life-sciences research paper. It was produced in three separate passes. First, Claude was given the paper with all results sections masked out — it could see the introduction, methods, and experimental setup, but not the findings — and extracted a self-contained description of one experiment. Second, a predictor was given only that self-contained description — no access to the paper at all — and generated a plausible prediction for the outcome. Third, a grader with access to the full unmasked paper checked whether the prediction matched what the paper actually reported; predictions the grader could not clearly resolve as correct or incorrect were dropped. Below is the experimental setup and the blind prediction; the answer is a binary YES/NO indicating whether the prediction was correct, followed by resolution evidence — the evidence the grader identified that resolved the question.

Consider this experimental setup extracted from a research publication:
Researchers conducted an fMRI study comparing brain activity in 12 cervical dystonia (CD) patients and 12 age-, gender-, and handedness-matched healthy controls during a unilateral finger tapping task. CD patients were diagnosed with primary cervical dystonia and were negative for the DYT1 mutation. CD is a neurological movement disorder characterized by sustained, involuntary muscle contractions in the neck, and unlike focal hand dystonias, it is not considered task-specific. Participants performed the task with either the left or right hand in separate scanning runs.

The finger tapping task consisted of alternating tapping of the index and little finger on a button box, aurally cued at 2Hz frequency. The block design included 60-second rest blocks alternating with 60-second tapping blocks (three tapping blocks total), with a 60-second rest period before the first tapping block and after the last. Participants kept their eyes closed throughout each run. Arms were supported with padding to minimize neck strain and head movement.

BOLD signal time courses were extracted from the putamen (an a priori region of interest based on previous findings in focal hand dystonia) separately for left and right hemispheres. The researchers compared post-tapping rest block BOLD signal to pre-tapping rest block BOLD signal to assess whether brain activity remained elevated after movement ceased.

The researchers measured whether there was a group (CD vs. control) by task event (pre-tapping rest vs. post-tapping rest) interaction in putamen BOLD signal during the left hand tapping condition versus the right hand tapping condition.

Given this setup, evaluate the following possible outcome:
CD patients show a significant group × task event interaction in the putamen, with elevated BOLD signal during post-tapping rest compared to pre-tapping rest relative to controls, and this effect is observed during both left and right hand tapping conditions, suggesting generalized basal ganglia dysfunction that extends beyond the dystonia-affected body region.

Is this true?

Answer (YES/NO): NO